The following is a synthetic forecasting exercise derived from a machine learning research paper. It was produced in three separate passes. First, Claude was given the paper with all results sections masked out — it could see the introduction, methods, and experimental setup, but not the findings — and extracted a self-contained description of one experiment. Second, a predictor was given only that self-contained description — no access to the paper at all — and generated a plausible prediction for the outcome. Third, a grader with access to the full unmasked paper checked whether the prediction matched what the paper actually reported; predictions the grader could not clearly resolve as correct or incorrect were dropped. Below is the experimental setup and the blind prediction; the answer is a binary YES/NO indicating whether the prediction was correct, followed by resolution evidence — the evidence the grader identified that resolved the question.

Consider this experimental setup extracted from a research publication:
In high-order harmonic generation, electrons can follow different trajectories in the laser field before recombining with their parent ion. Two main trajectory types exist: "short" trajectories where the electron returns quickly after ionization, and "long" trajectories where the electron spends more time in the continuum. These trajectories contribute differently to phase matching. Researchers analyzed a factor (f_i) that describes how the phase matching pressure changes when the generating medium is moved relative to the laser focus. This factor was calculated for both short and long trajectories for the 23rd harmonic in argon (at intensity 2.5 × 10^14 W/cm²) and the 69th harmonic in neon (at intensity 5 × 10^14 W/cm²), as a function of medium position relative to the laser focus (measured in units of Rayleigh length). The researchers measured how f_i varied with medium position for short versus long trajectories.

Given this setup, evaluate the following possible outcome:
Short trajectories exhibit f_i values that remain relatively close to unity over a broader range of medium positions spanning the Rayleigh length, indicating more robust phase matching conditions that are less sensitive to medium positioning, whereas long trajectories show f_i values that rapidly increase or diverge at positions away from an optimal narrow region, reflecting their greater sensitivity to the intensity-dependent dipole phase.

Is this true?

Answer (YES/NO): NO